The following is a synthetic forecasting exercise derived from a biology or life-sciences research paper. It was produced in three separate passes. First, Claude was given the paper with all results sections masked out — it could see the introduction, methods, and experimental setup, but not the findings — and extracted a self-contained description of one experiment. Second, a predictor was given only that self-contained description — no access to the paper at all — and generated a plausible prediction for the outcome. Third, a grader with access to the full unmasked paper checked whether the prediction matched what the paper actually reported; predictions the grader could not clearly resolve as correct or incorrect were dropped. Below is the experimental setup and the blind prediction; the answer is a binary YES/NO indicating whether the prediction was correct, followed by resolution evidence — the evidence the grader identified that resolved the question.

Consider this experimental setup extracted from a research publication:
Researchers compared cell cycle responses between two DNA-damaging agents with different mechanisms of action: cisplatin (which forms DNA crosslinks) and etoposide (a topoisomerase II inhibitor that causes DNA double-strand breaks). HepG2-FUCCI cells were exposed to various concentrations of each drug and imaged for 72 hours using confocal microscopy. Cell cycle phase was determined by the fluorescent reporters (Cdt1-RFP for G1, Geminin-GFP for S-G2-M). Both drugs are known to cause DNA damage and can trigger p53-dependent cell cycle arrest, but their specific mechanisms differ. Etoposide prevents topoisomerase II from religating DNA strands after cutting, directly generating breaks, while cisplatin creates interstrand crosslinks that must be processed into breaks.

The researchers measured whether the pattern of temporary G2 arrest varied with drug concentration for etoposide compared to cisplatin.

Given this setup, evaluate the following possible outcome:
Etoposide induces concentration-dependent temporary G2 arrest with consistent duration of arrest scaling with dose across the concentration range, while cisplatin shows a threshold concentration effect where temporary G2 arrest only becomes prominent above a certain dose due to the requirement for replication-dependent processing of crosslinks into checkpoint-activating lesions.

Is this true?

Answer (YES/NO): NO